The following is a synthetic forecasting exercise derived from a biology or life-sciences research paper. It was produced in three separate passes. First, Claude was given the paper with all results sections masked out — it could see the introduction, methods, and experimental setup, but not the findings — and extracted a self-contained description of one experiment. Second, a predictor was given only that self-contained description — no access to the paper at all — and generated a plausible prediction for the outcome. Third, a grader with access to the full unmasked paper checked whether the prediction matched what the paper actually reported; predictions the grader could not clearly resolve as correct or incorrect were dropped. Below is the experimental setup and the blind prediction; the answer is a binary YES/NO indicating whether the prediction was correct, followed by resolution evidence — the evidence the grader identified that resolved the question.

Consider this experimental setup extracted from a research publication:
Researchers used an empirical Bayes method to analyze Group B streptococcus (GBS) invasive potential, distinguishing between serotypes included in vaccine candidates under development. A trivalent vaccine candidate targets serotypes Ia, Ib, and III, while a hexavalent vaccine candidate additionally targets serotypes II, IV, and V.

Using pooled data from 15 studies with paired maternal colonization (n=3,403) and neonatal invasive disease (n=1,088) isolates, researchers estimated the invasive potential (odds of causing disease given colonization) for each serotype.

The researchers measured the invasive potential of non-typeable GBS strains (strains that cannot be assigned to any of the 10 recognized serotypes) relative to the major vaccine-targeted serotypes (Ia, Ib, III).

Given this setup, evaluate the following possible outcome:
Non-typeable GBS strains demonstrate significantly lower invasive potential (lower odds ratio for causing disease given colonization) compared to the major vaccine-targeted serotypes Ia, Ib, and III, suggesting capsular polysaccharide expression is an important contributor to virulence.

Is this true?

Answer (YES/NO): NO